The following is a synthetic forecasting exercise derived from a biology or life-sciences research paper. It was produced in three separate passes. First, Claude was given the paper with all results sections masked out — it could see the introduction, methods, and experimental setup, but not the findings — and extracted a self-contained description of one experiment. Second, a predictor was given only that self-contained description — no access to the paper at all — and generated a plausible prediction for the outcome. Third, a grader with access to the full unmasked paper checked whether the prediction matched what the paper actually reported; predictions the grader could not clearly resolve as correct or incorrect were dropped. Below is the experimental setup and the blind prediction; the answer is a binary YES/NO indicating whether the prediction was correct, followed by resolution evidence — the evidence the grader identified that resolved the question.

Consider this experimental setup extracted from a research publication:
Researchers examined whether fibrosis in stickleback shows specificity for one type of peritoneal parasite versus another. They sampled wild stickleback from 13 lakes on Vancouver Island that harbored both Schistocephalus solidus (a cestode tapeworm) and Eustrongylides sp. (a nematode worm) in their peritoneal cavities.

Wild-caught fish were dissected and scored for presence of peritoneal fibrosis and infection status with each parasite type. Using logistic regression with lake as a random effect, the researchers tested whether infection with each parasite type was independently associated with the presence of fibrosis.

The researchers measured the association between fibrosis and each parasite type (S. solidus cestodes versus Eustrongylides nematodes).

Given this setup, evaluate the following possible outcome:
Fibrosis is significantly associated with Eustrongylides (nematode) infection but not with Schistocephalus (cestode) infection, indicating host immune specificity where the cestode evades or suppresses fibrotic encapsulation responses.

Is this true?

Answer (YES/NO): NO